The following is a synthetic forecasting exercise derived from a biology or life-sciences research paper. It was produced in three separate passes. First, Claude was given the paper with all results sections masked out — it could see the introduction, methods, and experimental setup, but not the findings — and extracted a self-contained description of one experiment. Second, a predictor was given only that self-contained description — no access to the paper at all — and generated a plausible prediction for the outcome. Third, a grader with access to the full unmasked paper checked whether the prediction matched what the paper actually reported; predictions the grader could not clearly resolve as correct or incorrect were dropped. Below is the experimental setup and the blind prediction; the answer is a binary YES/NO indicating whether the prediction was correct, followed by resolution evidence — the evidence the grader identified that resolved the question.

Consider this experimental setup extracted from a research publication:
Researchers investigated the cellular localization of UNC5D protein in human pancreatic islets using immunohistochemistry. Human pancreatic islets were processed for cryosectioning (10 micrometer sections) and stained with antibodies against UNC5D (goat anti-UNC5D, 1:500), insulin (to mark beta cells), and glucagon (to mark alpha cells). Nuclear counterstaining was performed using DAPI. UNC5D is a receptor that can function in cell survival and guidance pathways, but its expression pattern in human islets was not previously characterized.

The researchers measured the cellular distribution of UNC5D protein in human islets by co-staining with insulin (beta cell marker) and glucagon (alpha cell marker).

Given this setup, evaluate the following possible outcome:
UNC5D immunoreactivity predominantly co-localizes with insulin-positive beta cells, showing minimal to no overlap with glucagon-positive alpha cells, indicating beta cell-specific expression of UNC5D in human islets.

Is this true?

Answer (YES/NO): NO